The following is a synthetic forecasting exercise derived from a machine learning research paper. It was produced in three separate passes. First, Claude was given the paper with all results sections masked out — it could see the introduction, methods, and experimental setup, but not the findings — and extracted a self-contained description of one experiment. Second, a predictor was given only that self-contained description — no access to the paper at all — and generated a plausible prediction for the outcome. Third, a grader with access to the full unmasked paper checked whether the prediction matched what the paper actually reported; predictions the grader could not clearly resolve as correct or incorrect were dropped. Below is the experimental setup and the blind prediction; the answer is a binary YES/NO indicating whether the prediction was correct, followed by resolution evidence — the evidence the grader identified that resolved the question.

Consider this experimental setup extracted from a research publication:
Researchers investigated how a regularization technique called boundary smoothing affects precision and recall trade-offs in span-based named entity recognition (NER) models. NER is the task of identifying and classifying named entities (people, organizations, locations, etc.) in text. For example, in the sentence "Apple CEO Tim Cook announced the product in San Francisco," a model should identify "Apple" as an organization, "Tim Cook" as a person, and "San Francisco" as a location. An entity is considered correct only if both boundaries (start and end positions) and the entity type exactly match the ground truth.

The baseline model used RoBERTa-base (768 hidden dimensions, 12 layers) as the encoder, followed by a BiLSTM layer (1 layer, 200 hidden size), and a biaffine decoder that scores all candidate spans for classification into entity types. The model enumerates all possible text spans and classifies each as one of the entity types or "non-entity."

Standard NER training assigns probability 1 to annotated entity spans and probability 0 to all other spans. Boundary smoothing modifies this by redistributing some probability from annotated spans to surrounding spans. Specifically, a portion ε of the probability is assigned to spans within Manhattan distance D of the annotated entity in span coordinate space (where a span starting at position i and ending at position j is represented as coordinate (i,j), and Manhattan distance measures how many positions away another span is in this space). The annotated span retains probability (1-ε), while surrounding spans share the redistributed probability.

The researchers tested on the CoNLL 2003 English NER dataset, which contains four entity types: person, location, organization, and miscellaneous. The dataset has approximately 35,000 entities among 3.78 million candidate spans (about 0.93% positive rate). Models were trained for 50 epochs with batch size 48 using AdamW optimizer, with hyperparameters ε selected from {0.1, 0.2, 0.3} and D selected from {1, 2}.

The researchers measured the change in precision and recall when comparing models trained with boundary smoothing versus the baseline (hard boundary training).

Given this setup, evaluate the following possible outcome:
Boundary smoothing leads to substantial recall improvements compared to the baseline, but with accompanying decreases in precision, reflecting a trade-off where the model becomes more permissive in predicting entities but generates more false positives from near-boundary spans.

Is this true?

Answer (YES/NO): NO